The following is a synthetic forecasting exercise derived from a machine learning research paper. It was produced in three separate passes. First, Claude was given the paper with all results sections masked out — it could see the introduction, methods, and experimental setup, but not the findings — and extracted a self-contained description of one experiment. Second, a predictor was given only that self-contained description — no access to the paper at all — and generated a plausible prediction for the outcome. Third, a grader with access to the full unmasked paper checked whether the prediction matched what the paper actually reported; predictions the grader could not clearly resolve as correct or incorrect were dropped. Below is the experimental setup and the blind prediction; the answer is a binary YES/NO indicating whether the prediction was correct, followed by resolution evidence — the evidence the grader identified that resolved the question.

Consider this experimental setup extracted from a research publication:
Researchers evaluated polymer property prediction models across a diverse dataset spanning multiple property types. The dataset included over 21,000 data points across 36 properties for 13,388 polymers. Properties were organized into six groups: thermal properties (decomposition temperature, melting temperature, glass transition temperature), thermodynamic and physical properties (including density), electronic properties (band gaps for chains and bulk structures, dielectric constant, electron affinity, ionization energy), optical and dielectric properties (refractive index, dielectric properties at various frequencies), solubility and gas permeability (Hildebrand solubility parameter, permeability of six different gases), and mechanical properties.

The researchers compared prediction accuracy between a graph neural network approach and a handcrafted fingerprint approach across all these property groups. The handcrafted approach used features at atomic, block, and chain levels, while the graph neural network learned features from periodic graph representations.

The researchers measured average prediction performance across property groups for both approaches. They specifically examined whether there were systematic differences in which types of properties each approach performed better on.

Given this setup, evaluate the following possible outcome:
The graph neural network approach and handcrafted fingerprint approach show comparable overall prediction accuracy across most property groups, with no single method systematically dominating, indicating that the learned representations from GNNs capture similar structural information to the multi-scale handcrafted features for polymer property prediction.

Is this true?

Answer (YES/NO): NO